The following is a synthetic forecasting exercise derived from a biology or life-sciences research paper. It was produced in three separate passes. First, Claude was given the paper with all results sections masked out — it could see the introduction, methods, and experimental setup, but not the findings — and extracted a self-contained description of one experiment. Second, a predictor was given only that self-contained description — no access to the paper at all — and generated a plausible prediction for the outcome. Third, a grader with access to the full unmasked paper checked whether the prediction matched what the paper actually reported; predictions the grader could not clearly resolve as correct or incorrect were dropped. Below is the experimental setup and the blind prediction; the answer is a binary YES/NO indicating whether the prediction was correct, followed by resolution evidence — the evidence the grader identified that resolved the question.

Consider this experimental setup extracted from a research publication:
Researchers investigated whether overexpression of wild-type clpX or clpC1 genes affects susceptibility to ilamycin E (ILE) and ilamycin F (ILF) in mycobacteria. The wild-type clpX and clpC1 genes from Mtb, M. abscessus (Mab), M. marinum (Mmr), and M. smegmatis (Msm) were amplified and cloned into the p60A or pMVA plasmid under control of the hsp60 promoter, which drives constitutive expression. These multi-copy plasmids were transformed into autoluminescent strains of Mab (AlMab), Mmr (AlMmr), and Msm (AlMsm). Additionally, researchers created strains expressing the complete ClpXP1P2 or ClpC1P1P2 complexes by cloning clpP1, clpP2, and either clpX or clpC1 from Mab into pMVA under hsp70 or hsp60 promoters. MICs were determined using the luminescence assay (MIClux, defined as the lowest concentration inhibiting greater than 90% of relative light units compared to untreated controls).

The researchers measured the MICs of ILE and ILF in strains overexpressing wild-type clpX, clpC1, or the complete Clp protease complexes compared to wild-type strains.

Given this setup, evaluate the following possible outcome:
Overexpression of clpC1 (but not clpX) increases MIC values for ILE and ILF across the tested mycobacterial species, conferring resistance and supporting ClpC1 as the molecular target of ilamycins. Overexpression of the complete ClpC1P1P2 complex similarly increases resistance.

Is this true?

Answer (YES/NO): NO